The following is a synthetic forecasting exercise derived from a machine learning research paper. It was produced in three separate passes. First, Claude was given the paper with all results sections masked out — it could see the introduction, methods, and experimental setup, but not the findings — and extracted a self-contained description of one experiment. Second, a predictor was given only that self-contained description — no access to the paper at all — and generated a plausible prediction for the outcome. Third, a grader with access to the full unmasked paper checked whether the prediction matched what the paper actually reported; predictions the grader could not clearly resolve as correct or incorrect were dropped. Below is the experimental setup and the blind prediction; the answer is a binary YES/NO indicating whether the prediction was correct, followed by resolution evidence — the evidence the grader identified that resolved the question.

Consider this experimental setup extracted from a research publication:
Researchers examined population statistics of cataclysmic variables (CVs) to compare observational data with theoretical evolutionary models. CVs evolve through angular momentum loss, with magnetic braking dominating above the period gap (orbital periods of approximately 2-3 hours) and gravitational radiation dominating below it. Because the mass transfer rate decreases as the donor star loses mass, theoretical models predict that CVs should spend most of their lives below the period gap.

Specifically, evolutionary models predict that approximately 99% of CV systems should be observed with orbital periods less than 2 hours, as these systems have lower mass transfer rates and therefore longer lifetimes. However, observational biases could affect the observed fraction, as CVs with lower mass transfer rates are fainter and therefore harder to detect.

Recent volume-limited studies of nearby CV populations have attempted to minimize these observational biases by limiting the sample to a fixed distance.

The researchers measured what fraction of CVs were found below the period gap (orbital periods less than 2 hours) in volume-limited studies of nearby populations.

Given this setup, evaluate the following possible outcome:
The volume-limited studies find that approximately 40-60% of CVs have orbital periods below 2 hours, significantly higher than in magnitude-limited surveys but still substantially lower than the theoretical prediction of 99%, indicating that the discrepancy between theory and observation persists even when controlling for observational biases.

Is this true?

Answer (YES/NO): NO